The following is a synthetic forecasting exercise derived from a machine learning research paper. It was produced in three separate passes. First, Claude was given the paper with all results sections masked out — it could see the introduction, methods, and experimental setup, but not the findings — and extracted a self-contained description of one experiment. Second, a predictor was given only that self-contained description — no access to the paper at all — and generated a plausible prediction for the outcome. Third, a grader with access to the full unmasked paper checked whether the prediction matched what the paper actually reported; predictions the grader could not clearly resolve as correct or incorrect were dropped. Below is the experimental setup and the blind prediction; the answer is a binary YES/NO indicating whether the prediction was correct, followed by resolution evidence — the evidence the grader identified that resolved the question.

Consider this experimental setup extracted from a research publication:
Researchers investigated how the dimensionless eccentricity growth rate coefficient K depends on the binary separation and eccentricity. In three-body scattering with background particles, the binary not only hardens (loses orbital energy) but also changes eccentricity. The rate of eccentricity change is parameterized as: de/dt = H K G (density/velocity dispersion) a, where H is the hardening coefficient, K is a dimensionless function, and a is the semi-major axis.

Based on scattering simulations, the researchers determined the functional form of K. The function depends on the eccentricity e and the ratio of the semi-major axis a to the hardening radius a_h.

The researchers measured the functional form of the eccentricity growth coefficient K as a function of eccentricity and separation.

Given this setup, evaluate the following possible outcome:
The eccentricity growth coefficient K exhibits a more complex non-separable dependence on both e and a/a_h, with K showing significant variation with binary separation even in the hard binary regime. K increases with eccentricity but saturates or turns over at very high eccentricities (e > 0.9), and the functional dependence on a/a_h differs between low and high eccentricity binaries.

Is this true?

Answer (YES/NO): NO